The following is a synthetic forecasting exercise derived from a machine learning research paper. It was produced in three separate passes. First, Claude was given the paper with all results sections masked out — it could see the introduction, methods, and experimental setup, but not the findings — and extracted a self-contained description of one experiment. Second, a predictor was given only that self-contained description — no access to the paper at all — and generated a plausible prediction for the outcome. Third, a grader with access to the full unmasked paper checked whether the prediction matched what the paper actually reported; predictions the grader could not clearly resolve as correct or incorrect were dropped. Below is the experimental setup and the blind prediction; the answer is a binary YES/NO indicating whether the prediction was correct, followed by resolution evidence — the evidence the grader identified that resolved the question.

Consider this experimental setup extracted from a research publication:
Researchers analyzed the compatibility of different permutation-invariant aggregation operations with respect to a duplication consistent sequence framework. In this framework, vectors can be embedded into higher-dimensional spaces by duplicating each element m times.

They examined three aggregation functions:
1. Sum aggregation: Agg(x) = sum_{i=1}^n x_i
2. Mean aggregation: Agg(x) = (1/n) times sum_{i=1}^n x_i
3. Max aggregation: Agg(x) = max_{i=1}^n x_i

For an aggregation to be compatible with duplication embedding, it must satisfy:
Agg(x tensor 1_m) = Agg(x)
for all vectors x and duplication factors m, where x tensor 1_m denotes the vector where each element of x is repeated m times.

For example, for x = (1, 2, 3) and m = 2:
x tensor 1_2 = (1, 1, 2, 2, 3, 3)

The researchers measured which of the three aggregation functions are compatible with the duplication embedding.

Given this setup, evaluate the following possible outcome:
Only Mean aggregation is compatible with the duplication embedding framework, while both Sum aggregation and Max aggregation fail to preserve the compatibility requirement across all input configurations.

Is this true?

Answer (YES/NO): NO